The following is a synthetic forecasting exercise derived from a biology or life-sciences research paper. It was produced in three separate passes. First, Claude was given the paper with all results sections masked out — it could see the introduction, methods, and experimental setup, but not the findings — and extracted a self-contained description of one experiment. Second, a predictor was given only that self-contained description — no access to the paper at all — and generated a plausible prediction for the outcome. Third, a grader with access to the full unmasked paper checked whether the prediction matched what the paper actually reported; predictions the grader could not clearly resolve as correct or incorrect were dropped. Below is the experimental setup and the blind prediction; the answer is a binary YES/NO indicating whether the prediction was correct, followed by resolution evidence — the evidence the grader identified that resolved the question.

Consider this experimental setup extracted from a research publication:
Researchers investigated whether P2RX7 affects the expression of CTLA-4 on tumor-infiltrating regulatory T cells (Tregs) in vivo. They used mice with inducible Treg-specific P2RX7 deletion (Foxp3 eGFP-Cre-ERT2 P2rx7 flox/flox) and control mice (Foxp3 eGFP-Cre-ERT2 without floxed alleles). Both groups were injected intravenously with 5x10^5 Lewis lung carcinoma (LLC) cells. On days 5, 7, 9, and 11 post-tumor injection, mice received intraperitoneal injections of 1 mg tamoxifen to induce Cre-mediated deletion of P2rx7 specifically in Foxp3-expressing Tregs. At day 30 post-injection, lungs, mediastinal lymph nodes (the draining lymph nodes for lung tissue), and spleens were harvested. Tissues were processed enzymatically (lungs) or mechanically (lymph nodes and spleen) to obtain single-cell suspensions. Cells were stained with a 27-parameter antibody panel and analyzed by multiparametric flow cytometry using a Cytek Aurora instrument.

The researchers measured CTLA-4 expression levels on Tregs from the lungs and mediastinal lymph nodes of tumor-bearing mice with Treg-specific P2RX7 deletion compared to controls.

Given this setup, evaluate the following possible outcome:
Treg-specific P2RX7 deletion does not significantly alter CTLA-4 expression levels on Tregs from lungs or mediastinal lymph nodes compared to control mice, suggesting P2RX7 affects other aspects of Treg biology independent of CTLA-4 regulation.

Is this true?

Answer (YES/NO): NO